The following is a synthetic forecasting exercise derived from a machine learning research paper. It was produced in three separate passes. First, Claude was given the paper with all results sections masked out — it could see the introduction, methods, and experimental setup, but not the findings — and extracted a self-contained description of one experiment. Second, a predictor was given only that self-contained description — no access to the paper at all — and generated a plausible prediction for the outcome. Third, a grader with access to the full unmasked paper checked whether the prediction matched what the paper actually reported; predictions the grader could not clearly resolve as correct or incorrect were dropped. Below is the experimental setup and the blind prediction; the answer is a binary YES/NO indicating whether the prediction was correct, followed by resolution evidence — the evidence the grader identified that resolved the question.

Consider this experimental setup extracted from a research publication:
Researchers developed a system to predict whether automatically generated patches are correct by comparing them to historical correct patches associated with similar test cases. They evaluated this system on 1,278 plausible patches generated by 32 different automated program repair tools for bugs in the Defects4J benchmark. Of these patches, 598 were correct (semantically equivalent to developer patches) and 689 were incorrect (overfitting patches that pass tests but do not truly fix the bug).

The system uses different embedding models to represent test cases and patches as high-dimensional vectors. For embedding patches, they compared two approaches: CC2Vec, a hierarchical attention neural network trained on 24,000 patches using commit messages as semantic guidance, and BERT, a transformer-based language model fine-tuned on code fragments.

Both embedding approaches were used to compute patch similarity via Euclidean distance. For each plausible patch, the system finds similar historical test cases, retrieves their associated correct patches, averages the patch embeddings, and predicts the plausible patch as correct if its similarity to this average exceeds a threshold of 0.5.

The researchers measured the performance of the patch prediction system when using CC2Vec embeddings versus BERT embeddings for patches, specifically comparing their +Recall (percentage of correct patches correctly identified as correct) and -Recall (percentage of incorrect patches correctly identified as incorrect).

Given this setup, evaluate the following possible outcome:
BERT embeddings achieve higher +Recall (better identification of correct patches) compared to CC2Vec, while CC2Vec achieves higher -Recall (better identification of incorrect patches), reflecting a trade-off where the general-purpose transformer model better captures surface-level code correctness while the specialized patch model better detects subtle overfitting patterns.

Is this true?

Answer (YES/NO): NO